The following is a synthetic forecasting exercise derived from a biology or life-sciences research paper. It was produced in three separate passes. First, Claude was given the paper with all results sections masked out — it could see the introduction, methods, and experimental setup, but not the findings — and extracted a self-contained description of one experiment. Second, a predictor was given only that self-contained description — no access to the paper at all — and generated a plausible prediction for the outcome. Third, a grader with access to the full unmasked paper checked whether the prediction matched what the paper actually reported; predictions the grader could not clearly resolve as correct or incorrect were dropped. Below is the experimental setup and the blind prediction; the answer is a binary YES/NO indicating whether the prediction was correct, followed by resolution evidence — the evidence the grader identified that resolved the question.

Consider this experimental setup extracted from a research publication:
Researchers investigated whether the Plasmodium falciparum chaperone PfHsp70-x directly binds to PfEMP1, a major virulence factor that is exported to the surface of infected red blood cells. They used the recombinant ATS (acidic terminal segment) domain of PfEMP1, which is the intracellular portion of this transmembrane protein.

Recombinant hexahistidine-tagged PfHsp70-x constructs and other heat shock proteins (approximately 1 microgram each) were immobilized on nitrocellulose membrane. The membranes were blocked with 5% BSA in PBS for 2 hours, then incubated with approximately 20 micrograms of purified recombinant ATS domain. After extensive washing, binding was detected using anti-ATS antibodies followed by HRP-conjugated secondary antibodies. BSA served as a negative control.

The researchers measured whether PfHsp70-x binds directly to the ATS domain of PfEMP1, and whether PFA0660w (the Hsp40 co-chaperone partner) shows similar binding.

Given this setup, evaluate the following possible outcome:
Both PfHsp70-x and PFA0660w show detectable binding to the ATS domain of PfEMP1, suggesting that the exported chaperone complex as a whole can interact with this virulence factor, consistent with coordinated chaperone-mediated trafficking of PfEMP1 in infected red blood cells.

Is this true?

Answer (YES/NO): NO